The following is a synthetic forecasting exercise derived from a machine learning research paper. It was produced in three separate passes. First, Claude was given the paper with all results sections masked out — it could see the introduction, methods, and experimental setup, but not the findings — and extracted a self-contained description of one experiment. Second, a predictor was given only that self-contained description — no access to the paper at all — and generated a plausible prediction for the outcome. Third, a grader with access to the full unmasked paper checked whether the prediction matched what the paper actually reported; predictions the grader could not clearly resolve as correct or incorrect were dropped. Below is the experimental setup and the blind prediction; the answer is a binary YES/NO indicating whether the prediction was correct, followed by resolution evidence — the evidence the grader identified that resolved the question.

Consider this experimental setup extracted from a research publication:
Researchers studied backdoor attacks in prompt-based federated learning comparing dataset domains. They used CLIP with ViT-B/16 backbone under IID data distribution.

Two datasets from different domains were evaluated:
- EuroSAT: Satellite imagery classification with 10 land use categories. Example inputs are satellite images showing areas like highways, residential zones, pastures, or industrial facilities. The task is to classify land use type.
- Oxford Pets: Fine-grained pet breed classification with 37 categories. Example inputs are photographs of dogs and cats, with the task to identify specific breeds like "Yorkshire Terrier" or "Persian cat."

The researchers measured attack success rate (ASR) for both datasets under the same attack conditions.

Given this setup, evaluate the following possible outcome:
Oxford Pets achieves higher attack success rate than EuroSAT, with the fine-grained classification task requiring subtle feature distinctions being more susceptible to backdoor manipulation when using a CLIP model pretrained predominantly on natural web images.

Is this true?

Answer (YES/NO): NO